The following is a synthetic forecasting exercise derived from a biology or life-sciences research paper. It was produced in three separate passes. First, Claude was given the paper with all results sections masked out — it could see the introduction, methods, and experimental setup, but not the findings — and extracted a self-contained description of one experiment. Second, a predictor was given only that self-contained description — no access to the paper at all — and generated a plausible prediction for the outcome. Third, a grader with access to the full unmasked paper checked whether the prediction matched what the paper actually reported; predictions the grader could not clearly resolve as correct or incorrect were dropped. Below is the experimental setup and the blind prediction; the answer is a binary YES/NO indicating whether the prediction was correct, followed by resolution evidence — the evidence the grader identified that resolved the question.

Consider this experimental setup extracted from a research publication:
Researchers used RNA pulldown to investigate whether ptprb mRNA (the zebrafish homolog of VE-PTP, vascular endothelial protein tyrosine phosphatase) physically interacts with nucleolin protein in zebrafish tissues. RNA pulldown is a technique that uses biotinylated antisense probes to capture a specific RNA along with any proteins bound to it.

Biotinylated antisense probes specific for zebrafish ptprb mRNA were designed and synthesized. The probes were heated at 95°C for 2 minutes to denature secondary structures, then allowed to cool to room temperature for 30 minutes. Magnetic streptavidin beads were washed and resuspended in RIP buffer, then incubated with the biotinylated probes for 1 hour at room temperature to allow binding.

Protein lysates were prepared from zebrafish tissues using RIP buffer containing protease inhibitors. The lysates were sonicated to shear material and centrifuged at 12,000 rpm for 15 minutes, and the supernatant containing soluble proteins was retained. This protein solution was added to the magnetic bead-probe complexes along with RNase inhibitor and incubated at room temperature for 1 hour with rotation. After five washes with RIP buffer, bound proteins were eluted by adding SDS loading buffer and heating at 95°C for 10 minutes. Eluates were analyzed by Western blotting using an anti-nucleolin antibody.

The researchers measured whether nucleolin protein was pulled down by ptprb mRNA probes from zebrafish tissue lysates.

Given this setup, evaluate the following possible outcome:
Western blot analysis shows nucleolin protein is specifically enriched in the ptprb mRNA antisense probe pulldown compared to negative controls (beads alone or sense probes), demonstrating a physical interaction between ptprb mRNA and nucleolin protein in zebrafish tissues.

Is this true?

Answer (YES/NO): YES